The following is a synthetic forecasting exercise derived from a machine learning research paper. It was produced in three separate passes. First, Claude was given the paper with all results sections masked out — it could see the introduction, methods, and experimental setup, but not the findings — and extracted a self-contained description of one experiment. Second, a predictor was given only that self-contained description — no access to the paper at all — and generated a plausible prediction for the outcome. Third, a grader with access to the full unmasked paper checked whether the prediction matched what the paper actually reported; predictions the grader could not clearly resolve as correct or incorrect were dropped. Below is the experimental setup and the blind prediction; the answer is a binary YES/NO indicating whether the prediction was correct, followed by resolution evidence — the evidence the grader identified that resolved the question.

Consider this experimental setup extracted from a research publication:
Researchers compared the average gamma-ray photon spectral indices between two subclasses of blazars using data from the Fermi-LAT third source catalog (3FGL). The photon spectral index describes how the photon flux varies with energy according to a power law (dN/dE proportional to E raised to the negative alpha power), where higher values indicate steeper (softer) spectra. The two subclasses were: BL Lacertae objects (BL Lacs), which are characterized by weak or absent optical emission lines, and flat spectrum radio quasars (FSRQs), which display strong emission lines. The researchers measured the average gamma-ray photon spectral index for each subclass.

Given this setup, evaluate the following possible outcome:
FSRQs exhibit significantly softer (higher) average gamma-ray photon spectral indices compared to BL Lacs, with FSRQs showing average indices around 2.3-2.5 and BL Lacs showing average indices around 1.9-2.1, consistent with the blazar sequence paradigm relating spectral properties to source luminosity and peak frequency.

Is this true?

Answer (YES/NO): YES